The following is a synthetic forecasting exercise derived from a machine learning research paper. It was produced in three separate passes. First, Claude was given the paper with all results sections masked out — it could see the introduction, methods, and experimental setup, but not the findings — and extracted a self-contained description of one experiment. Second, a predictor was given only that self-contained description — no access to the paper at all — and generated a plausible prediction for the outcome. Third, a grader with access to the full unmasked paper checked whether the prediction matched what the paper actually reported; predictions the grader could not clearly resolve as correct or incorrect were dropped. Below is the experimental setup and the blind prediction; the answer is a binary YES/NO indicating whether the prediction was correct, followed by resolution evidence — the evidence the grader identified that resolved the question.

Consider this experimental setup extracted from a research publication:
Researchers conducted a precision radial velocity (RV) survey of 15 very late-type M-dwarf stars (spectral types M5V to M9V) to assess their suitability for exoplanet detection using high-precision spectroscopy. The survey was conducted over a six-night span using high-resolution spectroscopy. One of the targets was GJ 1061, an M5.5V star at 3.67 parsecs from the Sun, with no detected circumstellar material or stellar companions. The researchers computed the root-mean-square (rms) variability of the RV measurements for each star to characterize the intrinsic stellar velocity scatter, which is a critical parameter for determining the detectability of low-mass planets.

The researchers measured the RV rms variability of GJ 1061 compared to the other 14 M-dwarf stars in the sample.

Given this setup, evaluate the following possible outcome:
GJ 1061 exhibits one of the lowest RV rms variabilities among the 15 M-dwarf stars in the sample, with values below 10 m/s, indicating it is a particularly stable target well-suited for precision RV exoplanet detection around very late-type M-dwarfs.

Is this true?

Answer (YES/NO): YES